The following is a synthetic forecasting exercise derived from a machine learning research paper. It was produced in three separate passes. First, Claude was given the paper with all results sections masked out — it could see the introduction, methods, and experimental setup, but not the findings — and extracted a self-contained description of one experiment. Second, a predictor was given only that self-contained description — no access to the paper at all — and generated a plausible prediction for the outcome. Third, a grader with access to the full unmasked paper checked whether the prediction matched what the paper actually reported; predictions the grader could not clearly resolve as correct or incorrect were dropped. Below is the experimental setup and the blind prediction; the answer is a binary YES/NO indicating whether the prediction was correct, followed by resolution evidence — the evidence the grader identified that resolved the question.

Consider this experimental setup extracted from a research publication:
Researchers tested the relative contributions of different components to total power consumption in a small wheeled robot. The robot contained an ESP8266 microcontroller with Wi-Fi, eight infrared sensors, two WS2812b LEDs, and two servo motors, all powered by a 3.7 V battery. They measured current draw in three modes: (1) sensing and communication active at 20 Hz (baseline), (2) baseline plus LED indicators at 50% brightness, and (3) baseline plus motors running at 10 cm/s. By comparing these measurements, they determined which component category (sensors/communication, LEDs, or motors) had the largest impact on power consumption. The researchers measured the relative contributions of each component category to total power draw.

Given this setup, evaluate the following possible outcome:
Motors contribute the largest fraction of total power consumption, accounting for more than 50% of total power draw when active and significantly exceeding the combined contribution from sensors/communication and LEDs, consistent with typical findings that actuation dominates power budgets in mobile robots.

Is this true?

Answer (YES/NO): YES